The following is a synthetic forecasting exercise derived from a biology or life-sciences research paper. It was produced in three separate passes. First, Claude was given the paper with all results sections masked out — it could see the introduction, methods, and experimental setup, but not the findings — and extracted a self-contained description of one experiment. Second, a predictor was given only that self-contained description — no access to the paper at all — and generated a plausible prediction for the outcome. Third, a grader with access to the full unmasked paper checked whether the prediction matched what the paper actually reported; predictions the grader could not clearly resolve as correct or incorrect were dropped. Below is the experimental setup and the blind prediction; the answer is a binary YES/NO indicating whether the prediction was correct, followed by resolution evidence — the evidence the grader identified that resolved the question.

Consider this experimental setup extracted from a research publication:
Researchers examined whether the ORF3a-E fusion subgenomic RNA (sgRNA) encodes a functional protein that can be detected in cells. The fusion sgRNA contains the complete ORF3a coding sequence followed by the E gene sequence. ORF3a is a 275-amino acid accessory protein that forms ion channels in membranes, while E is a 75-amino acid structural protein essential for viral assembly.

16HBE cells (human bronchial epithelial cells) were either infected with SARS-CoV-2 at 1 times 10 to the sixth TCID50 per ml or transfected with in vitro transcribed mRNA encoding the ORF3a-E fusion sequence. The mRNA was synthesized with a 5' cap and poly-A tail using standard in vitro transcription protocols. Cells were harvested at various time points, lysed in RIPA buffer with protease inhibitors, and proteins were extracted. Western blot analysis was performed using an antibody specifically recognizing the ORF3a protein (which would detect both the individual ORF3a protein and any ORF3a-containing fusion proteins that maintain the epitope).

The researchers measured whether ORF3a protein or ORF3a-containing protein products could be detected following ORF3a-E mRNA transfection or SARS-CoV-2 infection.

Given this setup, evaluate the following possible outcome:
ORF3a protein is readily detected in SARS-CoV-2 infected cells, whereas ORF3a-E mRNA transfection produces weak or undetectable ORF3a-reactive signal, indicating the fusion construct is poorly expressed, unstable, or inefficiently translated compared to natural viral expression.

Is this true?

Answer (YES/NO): NO